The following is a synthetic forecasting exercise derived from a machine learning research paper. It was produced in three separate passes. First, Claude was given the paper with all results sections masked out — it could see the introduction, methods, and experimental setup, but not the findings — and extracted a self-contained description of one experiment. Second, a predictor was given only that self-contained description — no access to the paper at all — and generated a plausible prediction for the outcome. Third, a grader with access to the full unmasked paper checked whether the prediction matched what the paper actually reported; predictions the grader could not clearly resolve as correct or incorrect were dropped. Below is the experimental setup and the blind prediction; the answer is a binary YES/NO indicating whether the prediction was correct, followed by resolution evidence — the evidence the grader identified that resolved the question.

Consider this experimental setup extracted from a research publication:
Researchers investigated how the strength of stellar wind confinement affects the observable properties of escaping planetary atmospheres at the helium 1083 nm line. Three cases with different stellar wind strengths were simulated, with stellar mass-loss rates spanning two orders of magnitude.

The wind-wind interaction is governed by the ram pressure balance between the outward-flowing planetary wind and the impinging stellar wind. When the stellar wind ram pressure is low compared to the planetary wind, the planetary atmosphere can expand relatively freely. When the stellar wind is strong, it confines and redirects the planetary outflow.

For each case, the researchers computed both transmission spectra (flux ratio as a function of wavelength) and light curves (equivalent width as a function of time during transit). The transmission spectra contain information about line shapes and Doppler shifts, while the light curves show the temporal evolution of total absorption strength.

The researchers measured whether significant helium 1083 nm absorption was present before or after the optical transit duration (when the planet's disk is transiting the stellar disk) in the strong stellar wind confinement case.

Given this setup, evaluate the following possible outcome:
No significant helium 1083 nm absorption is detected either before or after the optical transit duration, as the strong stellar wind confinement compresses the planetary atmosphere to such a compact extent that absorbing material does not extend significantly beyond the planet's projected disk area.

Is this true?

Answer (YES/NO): NO